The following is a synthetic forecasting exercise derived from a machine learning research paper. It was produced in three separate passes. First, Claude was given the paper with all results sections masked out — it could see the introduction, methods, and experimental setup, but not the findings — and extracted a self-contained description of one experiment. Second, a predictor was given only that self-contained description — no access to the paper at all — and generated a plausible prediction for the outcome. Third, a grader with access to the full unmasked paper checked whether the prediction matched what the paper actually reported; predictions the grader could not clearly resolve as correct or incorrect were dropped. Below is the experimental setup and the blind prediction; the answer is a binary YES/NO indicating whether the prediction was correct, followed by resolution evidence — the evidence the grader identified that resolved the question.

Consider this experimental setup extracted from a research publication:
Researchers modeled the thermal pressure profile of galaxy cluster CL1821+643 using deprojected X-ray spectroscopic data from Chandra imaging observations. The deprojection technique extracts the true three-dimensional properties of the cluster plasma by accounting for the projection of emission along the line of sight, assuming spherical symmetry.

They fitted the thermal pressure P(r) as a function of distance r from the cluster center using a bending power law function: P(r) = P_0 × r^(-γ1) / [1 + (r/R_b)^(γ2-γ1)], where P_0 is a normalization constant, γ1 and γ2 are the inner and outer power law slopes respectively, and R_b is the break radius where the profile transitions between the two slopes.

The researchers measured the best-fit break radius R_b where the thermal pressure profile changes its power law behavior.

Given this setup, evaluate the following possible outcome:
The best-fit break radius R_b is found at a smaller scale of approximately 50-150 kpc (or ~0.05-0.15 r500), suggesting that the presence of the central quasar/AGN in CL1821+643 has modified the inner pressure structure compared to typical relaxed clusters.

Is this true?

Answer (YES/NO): NO